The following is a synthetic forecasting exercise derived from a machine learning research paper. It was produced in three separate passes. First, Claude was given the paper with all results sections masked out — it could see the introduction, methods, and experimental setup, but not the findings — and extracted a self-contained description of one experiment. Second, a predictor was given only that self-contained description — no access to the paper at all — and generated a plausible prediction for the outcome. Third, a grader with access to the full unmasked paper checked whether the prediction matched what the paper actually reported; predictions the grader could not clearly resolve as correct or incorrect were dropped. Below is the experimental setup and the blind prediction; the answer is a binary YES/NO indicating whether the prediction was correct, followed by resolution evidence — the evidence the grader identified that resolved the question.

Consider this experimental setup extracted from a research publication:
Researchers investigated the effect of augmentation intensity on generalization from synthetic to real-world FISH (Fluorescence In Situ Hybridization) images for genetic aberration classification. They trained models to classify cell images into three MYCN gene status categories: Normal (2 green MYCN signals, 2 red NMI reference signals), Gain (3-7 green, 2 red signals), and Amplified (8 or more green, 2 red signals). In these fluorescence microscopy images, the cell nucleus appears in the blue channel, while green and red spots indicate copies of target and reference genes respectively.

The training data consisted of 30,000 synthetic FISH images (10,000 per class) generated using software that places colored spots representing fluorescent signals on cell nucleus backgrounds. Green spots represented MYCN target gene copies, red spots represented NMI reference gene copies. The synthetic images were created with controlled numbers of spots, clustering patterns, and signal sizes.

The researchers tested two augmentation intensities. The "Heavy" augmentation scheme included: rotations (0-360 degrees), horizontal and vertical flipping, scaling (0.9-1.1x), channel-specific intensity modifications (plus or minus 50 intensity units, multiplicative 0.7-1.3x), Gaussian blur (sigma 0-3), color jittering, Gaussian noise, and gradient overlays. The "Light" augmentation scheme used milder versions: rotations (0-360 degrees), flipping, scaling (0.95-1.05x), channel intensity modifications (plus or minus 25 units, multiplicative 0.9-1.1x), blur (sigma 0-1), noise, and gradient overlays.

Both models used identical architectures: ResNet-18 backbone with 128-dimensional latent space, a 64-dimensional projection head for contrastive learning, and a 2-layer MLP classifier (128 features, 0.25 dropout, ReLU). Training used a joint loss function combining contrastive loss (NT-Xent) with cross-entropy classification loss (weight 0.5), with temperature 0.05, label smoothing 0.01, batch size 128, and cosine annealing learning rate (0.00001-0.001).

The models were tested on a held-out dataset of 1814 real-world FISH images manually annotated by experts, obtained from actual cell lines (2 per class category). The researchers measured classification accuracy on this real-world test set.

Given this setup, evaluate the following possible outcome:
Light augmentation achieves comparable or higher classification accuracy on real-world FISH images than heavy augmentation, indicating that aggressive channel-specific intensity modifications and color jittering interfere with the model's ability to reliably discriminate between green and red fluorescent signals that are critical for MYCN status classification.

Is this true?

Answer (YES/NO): YES